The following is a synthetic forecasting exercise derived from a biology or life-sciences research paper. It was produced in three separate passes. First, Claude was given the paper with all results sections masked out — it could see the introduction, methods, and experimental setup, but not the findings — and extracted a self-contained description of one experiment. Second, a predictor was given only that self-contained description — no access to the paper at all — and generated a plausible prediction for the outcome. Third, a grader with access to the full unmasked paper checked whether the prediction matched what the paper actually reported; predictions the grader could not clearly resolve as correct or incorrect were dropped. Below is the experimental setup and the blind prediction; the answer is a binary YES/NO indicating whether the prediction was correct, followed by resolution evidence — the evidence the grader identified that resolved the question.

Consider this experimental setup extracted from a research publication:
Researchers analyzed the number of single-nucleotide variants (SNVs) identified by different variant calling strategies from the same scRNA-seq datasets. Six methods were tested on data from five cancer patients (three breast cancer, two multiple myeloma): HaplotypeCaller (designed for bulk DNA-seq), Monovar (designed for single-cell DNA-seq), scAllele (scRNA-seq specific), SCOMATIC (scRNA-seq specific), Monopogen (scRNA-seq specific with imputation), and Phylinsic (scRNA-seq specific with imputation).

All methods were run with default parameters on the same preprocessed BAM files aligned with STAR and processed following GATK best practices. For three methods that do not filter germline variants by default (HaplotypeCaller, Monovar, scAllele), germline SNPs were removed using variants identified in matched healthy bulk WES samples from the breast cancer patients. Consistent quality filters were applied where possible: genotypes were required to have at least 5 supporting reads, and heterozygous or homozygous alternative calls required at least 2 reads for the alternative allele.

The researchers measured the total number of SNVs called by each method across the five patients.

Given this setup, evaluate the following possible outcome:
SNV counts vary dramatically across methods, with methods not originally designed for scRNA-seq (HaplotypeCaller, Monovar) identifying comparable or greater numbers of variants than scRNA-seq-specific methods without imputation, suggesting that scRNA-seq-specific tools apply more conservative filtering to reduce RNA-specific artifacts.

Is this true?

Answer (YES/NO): YES